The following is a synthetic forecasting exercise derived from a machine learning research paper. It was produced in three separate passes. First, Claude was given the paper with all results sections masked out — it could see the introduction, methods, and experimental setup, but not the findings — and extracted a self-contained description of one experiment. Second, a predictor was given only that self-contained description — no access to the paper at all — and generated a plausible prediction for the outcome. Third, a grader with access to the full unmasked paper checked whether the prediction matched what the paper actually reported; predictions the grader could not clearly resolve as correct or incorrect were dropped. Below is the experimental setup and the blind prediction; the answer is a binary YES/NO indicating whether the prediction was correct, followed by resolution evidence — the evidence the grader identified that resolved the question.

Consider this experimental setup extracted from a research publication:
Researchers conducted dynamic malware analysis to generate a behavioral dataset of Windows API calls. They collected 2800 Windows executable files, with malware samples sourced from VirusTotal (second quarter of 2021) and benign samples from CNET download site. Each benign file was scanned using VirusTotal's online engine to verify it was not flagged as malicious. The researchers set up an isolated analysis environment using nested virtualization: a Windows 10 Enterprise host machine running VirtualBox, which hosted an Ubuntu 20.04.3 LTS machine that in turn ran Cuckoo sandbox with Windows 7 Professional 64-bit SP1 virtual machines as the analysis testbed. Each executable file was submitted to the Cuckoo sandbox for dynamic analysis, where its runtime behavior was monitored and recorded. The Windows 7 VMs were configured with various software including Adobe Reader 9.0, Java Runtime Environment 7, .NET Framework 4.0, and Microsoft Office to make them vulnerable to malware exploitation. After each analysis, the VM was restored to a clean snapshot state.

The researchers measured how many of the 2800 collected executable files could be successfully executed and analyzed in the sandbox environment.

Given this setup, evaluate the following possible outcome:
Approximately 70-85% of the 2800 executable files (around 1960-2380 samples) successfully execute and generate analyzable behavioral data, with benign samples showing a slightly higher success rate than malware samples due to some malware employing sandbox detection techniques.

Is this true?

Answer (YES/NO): NO